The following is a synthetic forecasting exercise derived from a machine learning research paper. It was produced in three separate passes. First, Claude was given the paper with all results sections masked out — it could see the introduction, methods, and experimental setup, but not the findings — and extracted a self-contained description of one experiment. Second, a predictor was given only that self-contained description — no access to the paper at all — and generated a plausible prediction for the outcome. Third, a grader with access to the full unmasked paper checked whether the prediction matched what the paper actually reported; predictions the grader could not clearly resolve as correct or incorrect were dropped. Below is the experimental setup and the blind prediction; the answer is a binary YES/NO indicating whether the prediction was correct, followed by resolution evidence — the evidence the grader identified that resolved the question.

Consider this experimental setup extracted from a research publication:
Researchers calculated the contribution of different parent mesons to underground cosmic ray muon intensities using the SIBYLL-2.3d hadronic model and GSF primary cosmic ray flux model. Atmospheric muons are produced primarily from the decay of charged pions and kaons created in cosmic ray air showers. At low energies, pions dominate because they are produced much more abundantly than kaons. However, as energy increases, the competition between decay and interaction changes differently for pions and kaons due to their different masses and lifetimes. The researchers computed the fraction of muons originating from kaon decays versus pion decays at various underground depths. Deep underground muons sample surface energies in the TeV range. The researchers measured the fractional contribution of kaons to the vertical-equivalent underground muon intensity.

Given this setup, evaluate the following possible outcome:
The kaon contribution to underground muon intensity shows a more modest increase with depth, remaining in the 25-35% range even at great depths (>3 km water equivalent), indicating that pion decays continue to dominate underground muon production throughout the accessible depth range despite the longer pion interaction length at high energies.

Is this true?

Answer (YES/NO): NO